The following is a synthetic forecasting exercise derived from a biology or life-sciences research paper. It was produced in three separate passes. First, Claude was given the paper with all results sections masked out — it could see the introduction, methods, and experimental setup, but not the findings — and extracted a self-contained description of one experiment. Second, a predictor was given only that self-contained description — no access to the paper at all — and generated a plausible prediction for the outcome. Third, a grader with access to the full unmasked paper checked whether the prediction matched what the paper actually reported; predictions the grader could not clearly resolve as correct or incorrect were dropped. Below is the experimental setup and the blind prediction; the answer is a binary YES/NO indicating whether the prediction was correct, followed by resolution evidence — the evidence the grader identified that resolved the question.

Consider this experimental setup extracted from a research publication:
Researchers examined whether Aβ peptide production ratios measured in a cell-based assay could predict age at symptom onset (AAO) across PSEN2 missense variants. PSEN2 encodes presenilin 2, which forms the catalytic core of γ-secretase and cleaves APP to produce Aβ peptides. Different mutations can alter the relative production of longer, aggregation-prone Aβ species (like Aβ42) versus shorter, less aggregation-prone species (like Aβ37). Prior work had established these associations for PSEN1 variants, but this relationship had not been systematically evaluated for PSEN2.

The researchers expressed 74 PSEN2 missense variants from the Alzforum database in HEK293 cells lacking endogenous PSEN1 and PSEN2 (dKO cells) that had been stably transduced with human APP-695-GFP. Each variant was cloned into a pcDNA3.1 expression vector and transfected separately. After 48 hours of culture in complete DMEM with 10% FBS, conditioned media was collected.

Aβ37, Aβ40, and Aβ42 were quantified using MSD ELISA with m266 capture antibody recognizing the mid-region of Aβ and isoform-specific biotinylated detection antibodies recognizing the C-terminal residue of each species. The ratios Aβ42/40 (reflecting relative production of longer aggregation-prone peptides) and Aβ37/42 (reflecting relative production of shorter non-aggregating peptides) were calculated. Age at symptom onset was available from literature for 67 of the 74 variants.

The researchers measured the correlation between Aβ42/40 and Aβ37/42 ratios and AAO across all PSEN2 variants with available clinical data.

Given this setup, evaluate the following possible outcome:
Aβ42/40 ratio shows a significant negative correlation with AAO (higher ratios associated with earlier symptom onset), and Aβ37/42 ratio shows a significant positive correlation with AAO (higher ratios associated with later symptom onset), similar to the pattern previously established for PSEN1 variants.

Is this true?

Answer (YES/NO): YES